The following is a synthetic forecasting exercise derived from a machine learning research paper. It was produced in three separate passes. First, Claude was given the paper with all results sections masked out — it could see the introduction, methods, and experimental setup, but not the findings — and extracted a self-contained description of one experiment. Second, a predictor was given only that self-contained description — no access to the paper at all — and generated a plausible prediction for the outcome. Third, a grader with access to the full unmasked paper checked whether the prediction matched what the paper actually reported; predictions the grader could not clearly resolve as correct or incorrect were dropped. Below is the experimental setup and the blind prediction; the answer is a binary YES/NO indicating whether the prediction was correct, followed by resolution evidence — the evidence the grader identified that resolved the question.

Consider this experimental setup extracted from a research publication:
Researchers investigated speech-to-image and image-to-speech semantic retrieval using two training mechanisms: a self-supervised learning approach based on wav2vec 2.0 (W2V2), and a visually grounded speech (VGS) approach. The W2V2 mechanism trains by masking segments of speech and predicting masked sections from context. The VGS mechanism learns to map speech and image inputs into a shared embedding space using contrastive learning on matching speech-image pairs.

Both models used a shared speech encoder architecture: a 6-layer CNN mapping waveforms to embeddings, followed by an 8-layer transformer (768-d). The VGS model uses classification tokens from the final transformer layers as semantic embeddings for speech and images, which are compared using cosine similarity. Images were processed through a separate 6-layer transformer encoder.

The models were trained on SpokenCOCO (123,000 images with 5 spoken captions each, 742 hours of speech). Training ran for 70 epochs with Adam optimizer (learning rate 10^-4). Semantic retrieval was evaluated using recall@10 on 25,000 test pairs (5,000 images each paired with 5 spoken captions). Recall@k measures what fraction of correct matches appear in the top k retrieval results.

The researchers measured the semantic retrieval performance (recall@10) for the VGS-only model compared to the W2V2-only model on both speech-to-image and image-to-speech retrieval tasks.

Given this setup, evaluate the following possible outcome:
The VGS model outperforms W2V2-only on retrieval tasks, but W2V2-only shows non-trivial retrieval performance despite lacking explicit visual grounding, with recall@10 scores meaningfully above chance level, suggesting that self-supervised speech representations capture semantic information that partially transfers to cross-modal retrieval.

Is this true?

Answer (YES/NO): NO